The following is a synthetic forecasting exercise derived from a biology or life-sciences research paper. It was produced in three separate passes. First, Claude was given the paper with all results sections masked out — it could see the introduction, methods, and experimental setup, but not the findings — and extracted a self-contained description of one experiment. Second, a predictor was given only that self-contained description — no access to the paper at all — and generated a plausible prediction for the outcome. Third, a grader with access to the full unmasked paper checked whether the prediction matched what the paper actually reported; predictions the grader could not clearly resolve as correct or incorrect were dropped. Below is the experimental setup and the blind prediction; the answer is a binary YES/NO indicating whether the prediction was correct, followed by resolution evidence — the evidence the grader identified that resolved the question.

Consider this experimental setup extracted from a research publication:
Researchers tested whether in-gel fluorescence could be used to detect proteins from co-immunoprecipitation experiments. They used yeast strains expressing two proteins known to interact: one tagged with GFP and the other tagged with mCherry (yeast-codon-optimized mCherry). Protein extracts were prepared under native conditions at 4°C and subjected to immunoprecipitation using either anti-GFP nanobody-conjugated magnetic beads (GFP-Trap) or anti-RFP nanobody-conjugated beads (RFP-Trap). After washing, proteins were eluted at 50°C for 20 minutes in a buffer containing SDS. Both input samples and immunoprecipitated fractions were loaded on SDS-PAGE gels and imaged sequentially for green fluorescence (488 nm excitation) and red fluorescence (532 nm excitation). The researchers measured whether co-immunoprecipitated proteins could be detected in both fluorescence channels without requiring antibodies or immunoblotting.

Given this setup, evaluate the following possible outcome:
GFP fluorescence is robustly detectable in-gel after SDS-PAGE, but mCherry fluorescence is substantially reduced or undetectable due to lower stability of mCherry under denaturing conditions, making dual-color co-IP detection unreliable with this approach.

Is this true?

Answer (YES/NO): NO